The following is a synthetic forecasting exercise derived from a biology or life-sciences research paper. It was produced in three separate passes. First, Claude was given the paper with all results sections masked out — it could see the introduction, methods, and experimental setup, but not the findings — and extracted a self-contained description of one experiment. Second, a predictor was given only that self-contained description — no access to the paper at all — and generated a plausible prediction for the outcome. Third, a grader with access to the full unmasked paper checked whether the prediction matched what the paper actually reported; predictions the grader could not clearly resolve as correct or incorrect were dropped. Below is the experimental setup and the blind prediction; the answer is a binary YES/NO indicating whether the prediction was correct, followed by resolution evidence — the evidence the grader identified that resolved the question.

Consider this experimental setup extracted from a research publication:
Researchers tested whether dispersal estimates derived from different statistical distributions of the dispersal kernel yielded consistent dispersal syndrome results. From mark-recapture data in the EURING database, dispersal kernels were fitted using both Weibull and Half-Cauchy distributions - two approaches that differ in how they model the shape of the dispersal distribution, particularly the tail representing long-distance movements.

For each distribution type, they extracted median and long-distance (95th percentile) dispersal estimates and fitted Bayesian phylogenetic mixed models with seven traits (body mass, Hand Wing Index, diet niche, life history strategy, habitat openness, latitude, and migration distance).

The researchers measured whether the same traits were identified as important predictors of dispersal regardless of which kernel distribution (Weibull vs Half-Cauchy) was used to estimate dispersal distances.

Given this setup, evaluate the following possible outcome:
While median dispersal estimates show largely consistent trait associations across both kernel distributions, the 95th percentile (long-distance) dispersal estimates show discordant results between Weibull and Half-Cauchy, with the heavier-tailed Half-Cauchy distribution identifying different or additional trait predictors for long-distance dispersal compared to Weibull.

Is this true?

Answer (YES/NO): NO